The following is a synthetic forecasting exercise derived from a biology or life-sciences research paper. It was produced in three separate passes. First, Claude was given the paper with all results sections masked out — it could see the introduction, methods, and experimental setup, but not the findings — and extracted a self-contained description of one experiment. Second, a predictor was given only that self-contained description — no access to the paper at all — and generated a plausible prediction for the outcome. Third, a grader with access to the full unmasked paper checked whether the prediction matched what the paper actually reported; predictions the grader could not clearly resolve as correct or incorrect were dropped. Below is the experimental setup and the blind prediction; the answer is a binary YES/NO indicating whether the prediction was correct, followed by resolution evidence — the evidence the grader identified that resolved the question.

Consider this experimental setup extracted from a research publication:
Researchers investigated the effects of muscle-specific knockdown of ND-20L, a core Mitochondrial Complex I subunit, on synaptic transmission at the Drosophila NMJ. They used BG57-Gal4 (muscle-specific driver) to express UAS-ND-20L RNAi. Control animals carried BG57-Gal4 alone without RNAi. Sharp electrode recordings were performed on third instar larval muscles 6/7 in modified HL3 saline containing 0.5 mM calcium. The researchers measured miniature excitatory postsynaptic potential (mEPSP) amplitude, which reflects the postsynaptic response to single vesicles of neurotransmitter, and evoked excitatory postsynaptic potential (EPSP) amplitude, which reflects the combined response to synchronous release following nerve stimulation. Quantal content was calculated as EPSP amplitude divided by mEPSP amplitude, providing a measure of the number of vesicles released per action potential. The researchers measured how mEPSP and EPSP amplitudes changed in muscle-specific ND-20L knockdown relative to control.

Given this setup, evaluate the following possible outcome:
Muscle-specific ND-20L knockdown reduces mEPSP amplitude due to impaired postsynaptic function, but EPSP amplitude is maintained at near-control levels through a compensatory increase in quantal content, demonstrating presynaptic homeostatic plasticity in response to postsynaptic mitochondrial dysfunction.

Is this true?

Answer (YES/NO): NO